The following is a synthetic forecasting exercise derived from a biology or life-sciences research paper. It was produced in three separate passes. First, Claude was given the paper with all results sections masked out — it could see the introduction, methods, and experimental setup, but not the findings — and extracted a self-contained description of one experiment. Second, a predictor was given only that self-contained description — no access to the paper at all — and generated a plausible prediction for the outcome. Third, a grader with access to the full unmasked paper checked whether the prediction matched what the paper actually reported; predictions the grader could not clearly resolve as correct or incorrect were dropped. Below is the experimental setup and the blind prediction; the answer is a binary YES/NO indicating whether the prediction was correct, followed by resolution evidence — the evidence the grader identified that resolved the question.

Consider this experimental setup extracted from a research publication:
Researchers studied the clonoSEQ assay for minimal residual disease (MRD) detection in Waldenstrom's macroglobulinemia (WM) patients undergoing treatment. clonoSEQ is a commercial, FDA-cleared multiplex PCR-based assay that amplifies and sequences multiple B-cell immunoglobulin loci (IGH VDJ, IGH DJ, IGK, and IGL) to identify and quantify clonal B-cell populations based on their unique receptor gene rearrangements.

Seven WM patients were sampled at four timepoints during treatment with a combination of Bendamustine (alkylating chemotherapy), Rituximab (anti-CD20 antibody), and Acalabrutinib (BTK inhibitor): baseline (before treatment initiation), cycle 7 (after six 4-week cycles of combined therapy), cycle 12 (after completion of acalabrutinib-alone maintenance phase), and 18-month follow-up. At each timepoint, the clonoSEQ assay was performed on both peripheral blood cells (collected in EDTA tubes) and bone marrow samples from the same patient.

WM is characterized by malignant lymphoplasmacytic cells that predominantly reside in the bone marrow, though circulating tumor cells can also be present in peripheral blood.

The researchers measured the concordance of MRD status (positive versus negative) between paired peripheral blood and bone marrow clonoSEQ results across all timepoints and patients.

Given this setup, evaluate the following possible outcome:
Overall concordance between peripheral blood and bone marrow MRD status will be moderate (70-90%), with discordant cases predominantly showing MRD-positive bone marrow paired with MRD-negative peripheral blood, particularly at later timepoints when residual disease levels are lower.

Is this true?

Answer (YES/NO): NO